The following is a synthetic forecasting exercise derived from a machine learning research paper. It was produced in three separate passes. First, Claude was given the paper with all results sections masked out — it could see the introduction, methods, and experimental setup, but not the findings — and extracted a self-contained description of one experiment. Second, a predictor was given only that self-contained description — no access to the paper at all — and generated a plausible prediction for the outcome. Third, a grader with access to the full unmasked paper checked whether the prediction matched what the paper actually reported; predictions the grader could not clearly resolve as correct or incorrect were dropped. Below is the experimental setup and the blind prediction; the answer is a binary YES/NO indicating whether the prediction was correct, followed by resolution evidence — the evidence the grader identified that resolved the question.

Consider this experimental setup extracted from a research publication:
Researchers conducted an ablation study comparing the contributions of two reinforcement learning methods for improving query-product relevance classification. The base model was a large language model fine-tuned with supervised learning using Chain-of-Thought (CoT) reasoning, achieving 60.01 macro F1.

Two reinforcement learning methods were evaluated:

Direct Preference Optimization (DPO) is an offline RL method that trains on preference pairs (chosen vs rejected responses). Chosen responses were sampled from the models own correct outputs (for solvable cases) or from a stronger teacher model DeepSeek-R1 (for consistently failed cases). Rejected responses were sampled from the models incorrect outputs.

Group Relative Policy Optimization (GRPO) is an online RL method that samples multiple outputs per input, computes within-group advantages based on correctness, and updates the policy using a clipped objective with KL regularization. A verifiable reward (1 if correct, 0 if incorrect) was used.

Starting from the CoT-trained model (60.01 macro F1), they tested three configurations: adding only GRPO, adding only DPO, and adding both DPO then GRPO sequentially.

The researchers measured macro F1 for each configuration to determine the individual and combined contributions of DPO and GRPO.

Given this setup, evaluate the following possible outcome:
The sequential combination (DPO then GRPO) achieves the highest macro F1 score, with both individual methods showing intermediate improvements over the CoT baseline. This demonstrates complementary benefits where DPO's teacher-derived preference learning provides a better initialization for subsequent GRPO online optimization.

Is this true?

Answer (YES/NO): YES